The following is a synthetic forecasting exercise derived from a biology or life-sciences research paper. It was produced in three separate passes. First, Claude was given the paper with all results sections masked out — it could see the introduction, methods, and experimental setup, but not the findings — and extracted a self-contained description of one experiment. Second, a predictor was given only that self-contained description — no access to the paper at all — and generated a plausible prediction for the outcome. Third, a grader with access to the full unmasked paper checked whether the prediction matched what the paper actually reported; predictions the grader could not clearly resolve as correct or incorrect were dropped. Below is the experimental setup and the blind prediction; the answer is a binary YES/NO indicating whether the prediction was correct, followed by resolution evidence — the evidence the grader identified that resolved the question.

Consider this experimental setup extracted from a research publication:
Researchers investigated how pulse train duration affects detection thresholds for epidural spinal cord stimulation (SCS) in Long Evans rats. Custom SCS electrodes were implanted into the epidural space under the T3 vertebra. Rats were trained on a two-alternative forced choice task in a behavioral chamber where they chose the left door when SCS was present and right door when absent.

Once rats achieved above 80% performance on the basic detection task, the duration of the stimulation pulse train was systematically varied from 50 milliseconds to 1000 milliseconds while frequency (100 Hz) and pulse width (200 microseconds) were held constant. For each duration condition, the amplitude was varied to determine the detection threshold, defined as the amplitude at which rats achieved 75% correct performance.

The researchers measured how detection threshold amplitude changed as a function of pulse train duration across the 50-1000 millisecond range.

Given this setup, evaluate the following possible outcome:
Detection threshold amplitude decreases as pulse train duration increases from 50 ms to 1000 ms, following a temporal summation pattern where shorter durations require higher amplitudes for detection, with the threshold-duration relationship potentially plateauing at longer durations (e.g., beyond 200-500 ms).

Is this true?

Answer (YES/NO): YES